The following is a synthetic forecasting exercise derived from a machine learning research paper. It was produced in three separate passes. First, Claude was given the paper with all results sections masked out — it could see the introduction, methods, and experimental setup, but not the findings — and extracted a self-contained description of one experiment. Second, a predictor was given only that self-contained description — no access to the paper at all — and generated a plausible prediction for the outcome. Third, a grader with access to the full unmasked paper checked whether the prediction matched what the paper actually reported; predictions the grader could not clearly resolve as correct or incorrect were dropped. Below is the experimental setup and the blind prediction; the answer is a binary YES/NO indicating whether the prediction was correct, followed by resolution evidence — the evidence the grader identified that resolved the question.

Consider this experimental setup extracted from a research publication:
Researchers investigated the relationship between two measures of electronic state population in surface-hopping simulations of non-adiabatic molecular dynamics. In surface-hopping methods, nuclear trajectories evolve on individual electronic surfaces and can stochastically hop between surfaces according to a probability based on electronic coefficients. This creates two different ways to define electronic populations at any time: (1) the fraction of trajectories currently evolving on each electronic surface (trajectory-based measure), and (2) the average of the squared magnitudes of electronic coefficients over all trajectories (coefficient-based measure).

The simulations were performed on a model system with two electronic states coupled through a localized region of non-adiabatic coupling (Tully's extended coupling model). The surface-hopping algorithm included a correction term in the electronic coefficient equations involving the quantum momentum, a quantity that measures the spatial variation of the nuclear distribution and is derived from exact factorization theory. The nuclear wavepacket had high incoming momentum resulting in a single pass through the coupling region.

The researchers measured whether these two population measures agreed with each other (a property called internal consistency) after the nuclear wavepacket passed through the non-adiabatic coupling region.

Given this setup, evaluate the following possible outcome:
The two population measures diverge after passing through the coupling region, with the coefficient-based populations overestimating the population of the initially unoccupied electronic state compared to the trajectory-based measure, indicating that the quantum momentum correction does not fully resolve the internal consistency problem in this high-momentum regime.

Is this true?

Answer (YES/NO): NO